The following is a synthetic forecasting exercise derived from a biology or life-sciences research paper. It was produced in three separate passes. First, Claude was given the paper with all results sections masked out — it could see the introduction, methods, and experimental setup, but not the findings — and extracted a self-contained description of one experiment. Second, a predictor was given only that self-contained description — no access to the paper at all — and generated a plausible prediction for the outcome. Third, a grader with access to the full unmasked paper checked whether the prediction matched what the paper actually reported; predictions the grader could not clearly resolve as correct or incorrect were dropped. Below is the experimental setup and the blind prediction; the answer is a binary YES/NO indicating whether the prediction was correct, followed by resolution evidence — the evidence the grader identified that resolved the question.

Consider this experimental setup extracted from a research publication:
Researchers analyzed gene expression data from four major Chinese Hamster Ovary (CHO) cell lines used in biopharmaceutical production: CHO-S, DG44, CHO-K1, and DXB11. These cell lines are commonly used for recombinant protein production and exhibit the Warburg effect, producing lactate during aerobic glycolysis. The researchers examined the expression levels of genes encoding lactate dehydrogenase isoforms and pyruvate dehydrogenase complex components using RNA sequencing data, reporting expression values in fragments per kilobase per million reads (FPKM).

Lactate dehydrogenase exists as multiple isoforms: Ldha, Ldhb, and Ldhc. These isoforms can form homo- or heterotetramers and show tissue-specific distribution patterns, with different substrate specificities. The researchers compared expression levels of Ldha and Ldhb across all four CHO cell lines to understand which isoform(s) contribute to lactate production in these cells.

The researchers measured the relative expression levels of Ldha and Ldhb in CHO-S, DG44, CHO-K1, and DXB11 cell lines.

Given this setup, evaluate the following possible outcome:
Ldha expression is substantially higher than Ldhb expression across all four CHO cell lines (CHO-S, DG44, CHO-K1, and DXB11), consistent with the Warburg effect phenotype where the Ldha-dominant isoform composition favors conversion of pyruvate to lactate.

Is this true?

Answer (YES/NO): YES